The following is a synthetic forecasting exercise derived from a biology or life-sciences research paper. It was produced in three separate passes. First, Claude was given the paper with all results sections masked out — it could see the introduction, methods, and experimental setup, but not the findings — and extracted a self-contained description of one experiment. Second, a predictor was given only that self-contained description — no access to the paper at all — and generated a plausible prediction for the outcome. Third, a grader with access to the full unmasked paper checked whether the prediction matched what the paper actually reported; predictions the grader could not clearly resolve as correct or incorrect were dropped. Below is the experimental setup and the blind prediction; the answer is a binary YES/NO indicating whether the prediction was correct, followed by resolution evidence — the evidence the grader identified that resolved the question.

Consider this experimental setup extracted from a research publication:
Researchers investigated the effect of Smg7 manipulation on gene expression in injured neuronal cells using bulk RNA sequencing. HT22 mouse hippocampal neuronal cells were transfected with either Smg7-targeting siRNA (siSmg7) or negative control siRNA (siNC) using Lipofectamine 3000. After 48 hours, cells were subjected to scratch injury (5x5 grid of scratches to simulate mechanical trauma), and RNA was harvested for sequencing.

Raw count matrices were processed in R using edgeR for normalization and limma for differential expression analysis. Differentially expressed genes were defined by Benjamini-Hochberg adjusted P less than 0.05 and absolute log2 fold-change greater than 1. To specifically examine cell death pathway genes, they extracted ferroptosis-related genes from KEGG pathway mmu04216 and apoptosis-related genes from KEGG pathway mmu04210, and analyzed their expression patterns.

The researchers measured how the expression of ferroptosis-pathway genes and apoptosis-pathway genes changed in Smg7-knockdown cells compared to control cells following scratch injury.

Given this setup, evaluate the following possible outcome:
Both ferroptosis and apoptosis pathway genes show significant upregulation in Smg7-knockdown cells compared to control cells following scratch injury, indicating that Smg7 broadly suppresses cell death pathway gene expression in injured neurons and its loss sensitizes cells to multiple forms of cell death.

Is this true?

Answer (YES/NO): NO